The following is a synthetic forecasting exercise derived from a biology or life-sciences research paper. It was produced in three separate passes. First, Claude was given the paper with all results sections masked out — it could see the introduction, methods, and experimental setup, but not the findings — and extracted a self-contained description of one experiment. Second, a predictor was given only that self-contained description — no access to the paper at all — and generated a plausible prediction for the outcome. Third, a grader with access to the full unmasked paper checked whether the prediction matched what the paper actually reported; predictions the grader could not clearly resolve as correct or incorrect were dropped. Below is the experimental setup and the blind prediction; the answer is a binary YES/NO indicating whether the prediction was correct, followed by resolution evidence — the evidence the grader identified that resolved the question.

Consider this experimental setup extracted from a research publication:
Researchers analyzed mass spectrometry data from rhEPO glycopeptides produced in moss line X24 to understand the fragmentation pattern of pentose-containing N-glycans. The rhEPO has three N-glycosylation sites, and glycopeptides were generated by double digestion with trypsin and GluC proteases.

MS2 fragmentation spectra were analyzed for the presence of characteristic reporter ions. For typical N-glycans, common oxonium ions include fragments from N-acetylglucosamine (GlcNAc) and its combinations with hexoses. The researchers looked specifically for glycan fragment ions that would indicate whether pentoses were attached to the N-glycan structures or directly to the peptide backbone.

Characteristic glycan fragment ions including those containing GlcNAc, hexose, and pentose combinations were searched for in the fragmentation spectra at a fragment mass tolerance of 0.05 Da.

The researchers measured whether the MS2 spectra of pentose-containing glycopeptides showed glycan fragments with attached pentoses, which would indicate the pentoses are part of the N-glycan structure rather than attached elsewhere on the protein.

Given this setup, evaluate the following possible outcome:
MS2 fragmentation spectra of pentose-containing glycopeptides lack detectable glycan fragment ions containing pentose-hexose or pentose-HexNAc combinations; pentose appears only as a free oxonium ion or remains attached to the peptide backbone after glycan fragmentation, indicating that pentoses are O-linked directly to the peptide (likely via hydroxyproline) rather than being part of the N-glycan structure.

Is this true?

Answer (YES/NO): NO